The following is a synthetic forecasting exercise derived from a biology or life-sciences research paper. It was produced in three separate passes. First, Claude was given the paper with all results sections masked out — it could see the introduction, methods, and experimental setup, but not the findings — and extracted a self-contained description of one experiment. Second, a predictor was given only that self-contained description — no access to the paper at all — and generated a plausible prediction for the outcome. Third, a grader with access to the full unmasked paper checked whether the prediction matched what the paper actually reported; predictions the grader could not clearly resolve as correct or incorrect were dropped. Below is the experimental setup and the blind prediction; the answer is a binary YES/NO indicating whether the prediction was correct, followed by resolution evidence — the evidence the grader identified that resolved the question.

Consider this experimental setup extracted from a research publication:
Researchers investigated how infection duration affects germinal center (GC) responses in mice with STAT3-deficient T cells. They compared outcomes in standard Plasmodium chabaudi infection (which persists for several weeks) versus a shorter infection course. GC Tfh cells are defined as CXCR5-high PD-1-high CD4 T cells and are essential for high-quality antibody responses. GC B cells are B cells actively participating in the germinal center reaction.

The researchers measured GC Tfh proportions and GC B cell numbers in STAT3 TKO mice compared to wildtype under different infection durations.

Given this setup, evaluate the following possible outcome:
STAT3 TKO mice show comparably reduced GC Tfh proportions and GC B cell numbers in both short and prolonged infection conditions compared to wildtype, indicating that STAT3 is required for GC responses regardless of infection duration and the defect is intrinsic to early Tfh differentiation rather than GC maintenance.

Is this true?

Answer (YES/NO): NO